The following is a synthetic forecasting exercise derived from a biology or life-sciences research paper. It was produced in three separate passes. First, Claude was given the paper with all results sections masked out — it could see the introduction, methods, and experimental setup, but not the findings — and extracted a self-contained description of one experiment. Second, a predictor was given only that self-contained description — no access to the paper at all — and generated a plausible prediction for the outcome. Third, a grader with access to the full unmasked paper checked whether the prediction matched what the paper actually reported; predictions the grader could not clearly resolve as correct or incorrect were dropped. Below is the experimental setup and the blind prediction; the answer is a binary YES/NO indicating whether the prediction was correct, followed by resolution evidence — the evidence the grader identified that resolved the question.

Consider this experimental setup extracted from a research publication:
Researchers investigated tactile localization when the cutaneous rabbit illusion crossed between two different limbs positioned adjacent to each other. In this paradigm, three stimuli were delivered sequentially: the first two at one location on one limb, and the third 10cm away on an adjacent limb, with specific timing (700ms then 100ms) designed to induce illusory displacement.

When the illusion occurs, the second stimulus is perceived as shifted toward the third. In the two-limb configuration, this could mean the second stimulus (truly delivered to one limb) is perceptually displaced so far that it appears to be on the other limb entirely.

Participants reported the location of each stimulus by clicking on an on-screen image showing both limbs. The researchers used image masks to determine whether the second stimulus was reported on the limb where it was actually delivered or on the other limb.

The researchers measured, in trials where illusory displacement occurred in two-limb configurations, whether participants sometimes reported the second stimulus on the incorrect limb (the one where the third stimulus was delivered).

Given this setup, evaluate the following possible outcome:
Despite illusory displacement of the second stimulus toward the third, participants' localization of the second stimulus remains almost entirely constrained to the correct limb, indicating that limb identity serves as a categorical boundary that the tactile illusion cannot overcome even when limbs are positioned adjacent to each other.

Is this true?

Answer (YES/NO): NO